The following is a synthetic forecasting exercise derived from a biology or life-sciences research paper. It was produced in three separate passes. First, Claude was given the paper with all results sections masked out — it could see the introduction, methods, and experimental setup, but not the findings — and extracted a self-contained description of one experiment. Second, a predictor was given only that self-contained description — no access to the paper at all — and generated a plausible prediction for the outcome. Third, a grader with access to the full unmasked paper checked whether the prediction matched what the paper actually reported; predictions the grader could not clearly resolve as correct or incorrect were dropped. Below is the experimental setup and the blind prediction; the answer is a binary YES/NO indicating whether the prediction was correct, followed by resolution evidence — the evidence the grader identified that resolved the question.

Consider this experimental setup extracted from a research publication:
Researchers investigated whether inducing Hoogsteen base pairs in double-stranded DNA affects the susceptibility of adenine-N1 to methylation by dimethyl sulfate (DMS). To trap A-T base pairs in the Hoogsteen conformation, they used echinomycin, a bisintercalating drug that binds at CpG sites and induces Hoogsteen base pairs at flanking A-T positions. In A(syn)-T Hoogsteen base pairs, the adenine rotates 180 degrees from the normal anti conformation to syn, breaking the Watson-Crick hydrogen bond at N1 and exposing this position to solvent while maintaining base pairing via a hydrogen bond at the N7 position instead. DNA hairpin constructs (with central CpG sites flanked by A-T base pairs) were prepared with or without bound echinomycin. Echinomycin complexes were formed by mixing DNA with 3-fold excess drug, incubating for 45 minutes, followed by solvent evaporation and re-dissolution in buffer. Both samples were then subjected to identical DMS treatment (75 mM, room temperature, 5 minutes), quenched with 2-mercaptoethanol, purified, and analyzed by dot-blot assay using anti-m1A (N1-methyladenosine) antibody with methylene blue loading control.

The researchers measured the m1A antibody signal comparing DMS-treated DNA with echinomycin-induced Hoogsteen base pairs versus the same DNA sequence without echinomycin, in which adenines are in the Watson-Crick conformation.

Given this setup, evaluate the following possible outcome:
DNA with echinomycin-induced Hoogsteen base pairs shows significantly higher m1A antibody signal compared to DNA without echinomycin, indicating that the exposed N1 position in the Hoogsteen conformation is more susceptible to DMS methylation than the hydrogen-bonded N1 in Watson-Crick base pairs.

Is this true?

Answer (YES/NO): YES